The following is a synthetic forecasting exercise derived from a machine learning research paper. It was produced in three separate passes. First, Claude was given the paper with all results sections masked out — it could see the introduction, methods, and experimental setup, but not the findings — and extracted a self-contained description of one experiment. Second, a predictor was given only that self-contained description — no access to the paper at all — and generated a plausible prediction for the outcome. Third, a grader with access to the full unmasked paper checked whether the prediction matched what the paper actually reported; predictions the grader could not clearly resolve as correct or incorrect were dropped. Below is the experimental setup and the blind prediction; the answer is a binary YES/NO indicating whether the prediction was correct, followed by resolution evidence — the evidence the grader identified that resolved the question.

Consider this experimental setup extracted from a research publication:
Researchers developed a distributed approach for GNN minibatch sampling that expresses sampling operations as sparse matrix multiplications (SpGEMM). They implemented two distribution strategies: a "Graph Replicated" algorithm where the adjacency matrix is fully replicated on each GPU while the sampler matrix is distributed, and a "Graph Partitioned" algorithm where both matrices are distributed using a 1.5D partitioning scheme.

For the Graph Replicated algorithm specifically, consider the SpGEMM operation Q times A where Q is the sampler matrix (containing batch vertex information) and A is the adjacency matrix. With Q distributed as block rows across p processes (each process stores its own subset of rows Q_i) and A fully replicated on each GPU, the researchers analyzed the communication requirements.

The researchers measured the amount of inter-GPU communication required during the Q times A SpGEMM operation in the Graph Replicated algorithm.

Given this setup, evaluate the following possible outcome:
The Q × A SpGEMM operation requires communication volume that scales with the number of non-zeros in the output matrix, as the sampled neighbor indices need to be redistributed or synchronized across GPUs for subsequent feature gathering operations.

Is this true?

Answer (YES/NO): NO